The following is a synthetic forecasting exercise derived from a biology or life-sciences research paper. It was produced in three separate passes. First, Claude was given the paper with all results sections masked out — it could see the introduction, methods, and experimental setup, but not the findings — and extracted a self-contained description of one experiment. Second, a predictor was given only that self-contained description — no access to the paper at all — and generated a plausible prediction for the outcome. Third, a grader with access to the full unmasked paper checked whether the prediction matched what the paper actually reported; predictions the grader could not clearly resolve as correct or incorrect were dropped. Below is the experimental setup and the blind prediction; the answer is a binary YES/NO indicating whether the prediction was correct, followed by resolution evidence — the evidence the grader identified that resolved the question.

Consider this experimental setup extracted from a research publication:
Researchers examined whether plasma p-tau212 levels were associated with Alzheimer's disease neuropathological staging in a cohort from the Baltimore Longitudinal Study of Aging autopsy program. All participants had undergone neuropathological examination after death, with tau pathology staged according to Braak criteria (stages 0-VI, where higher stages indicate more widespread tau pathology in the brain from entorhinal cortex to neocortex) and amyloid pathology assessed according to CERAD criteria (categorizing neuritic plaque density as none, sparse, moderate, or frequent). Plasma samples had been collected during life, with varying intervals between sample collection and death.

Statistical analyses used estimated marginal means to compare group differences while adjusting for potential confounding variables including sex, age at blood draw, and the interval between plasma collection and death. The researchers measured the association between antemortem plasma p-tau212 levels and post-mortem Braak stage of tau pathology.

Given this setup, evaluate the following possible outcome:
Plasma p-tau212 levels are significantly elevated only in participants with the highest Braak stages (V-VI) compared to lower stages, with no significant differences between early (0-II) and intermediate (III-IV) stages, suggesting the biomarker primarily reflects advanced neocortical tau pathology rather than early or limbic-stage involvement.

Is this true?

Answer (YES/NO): YES